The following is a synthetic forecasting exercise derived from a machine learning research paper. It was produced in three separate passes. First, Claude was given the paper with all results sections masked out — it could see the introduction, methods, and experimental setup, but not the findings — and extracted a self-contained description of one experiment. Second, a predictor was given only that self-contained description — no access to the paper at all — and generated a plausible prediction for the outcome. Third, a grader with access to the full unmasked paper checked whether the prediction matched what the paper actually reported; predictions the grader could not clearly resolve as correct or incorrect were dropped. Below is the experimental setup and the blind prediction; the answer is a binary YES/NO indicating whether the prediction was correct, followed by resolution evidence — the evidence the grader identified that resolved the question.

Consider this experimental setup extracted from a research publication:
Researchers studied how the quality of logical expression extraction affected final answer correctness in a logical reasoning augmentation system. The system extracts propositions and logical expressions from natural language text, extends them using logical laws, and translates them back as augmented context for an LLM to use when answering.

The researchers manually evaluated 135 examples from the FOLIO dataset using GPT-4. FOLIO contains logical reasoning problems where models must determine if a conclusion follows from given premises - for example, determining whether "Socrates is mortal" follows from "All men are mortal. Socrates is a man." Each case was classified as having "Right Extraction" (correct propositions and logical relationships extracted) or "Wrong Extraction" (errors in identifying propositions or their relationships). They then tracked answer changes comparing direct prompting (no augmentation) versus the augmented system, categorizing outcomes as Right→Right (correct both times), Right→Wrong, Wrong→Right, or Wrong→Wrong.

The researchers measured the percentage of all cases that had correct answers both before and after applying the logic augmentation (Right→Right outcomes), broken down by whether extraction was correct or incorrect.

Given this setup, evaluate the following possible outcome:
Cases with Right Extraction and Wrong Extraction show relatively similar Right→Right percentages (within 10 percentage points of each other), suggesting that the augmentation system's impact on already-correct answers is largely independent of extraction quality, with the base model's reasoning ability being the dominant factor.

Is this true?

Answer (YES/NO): NO